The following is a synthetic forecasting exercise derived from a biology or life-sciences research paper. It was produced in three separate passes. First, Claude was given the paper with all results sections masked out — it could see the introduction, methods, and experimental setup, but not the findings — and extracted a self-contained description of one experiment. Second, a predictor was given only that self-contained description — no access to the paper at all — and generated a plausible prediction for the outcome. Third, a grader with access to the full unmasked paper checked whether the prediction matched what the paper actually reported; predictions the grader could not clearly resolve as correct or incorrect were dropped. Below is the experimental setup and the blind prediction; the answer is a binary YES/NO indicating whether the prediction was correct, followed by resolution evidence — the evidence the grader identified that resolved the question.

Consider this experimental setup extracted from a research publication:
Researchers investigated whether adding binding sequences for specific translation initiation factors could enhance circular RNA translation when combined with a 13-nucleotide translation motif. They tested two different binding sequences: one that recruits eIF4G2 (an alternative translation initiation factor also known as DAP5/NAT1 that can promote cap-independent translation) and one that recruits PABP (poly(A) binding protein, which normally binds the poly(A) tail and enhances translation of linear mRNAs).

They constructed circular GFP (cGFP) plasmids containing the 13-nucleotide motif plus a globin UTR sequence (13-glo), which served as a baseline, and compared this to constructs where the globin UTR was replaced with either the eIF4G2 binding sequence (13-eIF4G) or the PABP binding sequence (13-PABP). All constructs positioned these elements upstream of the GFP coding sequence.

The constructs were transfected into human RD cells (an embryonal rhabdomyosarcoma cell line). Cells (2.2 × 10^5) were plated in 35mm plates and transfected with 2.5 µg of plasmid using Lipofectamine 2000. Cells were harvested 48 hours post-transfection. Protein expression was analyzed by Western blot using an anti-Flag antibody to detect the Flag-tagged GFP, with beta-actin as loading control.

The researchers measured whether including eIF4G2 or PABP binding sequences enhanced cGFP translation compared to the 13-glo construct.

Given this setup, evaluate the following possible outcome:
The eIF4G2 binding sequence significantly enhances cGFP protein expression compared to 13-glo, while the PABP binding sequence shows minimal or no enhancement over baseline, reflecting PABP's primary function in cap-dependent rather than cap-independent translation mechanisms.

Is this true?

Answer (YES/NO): NO